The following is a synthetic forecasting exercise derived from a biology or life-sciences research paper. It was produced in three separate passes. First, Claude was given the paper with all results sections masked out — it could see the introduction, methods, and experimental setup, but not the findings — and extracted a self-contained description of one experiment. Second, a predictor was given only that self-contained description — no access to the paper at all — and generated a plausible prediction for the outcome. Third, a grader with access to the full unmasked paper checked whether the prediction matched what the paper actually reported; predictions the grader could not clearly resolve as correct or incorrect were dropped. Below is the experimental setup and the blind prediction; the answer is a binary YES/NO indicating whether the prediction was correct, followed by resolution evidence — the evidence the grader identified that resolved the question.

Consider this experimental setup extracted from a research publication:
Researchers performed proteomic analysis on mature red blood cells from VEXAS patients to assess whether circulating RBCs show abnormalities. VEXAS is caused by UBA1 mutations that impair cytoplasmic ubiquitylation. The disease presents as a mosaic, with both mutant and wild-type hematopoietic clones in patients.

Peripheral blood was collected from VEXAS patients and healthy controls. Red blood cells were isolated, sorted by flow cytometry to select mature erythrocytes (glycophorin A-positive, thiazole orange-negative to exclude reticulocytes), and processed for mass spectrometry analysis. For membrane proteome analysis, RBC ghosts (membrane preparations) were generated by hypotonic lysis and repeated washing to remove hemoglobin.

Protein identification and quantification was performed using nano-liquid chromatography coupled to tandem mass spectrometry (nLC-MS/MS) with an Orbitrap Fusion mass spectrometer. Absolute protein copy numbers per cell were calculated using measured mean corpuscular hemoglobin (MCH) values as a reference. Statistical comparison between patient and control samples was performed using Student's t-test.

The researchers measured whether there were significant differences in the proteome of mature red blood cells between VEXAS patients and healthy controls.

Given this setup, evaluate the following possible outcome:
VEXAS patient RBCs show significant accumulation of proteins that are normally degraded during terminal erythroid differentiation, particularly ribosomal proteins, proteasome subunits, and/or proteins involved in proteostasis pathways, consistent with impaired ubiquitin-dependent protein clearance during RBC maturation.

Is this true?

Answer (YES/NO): NO